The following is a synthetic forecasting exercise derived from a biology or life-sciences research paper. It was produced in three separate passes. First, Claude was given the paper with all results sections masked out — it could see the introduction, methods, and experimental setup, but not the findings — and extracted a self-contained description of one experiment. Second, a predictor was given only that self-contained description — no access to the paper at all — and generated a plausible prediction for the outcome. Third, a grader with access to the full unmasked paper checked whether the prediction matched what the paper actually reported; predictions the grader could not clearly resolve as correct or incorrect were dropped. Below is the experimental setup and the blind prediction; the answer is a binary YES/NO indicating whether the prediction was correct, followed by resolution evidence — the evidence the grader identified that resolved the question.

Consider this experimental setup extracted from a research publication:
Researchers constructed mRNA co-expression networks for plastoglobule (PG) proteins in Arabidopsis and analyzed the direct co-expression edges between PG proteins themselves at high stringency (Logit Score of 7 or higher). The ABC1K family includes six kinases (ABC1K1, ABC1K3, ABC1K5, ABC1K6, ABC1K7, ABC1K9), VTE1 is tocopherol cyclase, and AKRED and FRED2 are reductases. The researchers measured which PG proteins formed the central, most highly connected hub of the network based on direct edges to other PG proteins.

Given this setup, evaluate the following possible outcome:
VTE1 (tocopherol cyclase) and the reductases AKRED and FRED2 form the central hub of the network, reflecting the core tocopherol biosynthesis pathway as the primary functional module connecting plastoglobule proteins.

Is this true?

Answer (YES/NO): NO